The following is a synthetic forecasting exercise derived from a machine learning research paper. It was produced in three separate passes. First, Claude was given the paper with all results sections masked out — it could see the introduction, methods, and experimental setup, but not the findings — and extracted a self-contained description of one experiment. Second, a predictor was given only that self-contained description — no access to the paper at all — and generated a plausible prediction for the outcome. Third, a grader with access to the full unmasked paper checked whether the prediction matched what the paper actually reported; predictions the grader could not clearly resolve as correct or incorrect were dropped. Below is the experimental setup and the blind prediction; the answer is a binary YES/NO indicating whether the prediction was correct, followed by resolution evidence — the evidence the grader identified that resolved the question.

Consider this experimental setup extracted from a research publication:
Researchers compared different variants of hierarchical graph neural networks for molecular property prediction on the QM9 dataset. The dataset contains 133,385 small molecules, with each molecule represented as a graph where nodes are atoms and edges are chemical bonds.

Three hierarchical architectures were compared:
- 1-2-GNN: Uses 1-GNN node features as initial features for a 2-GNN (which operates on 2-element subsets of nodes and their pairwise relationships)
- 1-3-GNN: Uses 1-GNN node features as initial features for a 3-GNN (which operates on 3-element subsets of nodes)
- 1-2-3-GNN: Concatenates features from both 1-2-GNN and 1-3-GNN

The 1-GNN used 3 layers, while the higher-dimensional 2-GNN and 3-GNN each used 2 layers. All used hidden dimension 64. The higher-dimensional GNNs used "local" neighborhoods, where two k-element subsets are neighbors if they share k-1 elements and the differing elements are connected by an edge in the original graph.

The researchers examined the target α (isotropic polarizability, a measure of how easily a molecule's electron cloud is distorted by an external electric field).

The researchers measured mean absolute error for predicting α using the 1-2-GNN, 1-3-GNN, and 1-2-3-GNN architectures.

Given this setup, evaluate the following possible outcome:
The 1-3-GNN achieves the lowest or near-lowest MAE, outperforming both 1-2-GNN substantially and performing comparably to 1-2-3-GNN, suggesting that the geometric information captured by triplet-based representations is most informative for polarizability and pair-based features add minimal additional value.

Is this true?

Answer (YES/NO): NO